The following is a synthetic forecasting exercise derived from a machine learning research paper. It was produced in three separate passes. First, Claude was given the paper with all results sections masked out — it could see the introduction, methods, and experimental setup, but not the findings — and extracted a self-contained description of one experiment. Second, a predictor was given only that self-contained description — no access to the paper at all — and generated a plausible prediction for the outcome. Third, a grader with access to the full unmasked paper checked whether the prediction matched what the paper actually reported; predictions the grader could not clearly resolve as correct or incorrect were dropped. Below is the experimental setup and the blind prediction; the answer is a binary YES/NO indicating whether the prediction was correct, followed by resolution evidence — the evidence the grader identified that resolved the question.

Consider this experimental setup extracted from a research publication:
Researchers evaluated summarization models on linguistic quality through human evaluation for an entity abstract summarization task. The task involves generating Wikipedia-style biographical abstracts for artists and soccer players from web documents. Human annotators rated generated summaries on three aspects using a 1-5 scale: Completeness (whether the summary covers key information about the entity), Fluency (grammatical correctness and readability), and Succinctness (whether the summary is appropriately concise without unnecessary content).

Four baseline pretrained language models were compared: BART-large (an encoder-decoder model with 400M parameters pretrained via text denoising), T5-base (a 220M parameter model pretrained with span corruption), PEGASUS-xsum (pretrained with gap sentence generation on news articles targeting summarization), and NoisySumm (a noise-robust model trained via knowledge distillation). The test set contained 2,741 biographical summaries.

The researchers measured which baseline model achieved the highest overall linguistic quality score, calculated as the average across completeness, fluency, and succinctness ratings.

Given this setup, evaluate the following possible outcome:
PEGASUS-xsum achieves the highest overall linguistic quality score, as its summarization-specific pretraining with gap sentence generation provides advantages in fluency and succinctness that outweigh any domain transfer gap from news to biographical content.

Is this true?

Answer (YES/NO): NO